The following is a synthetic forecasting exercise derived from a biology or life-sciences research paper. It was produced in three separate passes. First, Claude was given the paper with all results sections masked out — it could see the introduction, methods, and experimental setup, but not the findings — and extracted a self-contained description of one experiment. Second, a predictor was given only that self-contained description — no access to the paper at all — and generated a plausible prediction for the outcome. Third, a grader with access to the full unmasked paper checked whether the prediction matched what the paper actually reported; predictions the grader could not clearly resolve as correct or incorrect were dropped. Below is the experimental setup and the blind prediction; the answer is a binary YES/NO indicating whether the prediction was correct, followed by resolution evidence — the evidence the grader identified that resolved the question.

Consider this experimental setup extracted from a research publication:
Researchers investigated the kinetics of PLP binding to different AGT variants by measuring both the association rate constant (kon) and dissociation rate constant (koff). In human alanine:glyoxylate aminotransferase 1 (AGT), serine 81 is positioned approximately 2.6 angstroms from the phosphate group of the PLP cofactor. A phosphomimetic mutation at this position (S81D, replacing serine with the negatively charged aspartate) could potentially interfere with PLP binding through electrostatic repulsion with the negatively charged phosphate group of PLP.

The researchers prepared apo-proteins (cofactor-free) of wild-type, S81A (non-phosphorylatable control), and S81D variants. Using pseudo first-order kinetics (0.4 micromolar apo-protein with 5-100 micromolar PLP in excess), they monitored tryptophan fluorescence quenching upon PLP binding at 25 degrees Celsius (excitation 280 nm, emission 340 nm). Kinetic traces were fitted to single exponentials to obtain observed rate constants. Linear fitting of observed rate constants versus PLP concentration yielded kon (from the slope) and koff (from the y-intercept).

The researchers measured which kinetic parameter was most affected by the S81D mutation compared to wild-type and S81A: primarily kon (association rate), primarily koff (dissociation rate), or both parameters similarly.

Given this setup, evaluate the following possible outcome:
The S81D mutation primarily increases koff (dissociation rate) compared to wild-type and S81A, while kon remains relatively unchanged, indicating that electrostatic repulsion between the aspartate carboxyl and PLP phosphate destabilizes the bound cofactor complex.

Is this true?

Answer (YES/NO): NO